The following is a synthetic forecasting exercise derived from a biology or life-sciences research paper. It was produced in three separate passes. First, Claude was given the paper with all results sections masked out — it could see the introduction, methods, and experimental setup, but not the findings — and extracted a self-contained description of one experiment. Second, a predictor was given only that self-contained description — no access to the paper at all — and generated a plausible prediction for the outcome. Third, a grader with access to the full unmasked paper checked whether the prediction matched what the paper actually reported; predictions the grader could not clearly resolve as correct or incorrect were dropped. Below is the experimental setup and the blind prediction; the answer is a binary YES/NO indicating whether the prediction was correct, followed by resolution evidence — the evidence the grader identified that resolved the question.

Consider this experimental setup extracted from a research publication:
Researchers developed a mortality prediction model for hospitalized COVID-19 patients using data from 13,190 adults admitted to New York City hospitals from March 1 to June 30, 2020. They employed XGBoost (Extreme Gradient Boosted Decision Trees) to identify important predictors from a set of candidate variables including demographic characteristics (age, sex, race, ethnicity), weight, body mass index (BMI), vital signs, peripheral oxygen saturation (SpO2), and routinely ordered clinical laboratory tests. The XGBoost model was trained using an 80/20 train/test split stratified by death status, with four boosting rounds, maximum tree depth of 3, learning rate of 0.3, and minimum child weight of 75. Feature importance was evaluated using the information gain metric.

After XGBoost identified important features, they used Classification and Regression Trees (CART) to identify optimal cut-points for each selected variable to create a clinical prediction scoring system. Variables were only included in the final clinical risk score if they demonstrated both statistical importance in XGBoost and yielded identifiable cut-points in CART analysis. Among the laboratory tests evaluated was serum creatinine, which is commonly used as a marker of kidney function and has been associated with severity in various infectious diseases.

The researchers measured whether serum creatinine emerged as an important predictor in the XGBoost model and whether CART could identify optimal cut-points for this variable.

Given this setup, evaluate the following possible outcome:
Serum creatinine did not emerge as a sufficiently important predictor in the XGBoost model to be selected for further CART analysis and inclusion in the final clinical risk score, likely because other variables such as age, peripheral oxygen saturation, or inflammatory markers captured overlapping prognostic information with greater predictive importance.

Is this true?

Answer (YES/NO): NO